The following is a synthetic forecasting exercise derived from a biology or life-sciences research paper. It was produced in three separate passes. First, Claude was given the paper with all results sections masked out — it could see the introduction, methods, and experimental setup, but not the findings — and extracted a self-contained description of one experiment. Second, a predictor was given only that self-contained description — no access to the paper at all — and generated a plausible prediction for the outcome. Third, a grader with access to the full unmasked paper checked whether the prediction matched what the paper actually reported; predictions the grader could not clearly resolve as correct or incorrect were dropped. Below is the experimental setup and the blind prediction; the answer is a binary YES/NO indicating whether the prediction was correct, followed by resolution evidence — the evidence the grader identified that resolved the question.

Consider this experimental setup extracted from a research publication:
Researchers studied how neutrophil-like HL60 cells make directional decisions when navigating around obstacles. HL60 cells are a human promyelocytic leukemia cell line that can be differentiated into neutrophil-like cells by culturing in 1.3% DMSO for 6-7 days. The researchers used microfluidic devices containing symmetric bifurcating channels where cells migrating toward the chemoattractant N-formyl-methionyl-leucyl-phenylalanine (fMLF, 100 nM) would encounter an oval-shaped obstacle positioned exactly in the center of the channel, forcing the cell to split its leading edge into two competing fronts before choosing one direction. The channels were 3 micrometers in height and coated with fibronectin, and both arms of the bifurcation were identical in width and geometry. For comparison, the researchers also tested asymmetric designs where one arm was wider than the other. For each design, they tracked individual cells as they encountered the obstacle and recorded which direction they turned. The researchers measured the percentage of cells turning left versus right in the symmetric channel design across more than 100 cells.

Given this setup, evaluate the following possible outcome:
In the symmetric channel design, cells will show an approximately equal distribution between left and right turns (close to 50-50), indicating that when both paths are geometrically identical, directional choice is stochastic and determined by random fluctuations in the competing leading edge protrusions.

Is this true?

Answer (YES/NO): YES